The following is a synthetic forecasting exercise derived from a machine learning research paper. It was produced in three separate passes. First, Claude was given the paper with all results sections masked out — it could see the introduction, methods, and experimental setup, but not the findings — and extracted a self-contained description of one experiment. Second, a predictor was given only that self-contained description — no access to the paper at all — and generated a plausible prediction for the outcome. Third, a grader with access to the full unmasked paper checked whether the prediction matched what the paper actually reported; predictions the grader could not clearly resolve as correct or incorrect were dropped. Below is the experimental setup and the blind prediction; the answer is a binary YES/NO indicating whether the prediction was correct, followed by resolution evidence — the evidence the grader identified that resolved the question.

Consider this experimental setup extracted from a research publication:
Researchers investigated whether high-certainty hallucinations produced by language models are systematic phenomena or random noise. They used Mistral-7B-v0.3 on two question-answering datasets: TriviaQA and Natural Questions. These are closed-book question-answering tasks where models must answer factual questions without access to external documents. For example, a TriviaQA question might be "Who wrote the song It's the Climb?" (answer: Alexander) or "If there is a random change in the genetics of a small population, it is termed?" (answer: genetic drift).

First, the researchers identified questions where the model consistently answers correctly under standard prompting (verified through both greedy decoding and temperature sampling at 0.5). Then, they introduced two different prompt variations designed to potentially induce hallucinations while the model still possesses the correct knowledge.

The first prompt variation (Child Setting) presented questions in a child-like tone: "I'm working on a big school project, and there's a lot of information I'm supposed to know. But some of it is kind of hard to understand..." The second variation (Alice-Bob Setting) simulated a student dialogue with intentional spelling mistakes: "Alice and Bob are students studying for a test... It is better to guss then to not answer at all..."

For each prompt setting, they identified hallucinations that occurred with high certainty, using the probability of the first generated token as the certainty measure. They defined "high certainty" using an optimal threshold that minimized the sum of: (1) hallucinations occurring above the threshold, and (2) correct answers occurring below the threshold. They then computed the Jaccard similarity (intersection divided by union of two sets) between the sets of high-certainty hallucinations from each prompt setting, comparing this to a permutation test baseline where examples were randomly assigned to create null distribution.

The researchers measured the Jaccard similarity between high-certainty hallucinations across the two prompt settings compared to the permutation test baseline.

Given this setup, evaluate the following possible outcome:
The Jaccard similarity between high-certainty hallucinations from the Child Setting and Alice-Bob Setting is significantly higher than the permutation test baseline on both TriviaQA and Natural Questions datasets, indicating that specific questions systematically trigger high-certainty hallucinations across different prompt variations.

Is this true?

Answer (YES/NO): YES